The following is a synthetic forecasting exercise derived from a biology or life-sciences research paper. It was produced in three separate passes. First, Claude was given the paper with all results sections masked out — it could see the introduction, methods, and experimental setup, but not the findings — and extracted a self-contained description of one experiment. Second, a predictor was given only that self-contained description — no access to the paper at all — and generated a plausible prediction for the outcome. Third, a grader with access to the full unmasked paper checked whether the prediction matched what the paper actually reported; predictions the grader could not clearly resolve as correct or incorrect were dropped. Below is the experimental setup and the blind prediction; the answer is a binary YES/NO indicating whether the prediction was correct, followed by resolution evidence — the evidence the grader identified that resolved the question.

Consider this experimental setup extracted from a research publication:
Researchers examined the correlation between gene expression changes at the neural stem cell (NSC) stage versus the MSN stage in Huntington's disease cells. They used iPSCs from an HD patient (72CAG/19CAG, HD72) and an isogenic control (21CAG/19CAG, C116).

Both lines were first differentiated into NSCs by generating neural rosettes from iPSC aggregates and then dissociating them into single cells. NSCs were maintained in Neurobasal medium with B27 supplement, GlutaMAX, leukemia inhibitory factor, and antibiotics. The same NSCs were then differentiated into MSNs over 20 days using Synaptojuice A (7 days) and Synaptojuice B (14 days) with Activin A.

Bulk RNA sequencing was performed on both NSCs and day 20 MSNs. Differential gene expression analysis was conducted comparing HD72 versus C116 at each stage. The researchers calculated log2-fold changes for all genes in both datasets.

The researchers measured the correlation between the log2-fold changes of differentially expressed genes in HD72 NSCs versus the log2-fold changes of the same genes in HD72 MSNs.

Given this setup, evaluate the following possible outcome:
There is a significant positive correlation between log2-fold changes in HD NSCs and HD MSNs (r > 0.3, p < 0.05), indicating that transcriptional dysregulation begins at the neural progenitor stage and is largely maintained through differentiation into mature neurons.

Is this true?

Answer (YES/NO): NO